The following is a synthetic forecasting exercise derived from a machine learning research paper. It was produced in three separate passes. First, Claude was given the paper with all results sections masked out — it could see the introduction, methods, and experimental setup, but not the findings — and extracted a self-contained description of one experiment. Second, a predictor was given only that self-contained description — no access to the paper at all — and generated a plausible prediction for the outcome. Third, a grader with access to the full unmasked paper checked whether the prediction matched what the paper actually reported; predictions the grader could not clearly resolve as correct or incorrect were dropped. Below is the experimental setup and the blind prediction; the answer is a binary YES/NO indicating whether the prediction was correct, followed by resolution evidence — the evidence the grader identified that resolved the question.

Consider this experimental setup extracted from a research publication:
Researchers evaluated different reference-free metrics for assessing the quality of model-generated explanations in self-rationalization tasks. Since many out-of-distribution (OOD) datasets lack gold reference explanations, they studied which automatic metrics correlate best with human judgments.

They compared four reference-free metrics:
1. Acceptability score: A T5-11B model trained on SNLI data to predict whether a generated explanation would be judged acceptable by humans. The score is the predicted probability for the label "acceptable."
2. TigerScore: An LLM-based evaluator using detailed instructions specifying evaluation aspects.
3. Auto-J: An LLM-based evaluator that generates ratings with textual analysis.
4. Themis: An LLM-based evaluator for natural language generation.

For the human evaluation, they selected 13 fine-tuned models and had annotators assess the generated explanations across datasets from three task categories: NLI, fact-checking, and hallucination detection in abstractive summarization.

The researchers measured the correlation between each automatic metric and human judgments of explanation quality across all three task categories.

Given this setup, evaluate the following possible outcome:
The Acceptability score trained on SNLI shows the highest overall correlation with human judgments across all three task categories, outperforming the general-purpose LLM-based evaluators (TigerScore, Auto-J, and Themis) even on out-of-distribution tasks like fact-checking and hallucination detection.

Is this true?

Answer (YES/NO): YES